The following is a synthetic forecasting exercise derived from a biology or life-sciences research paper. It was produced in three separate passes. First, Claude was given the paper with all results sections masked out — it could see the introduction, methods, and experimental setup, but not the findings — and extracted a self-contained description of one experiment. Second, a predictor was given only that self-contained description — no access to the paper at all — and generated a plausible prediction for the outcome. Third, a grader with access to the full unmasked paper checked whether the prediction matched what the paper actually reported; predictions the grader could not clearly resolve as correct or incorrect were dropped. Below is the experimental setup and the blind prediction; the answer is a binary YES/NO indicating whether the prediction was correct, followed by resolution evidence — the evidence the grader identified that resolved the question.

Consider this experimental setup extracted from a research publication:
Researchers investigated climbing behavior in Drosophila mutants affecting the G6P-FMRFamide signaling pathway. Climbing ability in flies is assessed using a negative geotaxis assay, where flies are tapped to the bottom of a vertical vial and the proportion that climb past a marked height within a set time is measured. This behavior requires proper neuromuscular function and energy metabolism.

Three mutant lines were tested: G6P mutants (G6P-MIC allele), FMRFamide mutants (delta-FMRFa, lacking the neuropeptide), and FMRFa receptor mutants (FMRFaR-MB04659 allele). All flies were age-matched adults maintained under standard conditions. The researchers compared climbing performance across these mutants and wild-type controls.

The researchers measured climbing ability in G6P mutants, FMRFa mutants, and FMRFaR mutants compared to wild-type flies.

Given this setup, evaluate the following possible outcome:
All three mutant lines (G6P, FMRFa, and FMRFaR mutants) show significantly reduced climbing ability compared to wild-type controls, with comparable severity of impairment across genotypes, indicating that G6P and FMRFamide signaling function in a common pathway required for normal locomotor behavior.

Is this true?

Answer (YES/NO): NO